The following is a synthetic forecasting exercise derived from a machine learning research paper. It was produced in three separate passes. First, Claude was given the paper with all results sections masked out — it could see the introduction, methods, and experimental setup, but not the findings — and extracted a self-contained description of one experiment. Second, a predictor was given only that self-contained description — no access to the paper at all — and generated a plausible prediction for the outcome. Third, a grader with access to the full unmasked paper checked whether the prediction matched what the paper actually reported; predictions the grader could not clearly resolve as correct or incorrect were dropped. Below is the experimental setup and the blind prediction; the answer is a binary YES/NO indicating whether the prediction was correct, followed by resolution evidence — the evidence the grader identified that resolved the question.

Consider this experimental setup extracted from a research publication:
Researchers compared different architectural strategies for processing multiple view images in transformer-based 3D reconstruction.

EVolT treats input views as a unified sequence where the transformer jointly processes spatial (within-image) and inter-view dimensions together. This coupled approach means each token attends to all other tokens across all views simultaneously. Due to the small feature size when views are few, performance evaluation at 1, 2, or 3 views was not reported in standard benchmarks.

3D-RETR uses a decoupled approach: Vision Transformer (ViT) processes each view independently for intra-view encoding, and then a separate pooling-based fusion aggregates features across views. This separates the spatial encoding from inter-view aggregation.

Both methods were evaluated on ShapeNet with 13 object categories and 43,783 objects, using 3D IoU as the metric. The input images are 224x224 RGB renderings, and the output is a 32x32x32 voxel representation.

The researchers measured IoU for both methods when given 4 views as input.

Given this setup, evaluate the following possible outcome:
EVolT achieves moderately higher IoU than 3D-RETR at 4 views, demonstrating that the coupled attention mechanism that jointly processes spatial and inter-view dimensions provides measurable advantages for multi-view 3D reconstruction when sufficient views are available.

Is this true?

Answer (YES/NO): NO